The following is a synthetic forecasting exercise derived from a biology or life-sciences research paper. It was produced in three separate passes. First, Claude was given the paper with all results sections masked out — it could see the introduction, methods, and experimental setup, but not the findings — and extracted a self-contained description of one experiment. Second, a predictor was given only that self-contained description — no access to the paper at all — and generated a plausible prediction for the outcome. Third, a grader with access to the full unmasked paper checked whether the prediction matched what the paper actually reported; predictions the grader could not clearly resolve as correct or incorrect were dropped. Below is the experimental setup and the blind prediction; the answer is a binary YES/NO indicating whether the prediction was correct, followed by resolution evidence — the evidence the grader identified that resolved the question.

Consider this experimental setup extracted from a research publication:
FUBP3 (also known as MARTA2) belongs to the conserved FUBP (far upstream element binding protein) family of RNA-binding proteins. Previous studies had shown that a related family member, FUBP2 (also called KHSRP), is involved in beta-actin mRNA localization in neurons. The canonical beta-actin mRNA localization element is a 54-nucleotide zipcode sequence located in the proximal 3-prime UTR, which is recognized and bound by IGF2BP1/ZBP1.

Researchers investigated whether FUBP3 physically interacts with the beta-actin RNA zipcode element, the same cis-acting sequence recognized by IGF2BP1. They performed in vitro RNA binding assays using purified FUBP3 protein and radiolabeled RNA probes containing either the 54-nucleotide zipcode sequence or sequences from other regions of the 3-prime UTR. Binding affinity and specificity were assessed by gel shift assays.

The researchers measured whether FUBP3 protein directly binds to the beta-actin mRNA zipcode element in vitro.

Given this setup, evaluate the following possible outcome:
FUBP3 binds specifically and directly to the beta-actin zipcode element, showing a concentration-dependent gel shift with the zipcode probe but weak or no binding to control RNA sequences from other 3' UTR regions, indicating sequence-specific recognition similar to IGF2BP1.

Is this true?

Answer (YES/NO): NO